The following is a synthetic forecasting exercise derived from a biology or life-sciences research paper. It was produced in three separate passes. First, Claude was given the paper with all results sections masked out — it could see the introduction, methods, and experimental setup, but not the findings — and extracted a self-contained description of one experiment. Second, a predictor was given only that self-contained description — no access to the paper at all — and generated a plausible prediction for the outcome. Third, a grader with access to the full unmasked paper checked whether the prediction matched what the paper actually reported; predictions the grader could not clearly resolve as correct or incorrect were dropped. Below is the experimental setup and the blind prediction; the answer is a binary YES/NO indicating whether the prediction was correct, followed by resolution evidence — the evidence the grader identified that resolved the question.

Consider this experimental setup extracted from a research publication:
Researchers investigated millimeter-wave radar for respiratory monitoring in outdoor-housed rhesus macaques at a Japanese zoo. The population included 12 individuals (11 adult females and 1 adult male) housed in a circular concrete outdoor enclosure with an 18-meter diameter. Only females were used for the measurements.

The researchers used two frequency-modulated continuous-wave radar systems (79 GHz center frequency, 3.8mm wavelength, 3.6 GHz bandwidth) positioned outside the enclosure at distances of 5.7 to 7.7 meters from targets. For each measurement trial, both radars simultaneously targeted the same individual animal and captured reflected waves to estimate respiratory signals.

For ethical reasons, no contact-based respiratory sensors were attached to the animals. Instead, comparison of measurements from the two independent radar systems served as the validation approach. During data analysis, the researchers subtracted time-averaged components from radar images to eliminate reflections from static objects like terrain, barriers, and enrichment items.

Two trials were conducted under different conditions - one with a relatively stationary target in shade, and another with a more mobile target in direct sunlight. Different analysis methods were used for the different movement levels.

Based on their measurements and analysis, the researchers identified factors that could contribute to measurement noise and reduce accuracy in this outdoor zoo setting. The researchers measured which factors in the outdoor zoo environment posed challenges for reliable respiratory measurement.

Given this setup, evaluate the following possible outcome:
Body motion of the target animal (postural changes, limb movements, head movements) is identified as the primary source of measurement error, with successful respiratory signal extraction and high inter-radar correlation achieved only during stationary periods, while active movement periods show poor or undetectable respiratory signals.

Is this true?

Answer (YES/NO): NO